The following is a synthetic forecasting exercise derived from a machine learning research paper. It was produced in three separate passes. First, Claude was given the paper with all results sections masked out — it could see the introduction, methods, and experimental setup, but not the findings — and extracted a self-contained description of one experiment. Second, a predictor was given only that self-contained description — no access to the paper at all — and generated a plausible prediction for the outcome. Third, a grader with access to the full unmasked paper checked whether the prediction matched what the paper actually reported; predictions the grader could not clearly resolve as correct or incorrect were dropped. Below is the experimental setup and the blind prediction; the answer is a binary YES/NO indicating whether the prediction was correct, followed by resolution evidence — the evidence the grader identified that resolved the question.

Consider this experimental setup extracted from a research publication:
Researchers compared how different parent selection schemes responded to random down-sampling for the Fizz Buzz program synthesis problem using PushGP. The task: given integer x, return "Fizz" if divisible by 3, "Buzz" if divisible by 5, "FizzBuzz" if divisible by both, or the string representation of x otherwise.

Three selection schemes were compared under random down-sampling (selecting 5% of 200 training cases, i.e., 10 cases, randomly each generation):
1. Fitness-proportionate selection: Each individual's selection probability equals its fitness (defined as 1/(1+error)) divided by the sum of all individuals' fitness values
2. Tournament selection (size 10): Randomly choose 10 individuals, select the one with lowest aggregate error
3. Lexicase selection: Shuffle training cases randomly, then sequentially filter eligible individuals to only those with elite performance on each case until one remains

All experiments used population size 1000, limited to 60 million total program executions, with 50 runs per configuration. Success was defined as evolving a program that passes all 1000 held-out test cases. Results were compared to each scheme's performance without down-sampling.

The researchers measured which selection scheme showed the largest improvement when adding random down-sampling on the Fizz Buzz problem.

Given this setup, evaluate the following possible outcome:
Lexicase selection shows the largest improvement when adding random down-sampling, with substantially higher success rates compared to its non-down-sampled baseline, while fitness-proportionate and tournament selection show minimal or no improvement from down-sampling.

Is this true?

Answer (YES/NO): YES